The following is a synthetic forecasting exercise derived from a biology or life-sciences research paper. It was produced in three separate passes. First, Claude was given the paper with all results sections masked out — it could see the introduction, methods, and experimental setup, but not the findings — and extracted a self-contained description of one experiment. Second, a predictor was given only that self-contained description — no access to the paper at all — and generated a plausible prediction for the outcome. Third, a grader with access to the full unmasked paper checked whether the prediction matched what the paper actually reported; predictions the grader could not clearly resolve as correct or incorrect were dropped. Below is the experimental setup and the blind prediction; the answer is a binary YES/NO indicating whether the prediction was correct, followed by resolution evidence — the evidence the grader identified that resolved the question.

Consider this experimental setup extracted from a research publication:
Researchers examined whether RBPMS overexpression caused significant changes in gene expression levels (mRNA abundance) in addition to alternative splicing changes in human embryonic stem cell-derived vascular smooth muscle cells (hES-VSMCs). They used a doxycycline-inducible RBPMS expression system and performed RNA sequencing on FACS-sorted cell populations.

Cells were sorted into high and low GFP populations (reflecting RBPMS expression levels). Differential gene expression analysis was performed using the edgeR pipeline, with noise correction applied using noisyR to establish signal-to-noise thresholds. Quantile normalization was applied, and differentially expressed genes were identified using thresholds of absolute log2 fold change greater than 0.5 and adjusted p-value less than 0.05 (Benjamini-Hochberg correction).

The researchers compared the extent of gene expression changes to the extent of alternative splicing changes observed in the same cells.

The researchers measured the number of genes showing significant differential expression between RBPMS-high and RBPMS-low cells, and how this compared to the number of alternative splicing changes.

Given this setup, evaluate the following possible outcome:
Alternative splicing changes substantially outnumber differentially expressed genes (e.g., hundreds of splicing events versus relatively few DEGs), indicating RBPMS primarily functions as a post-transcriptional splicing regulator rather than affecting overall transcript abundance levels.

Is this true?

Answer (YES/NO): YES